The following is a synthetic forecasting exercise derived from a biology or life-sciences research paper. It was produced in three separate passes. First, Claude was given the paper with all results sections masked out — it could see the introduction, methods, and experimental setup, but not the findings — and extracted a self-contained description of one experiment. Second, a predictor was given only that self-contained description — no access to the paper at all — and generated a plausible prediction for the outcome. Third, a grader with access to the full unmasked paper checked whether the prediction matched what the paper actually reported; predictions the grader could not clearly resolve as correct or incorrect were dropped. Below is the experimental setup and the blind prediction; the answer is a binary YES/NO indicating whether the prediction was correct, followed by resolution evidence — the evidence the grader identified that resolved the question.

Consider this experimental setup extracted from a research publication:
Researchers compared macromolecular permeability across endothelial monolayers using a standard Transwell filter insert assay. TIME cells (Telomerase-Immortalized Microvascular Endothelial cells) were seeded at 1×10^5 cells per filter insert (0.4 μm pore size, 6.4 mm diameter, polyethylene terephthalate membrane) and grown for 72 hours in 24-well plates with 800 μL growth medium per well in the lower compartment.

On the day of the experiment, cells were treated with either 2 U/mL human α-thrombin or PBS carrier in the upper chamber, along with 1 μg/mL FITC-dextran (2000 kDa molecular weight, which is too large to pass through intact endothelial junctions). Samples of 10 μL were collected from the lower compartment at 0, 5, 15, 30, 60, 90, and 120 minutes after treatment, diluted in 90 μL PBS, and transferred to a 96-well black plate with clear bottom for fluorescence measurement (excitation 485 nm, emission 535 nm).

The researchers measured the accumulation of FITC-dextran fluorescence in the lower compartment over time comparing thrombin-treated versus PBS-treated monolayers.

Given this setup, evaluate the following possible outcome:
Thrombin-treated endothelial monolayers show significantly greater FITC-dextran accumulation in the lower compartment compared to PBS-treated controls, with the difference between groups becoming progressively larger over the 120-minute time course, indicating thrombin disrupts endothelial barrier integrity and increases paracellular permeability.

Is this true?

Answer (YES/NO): YES